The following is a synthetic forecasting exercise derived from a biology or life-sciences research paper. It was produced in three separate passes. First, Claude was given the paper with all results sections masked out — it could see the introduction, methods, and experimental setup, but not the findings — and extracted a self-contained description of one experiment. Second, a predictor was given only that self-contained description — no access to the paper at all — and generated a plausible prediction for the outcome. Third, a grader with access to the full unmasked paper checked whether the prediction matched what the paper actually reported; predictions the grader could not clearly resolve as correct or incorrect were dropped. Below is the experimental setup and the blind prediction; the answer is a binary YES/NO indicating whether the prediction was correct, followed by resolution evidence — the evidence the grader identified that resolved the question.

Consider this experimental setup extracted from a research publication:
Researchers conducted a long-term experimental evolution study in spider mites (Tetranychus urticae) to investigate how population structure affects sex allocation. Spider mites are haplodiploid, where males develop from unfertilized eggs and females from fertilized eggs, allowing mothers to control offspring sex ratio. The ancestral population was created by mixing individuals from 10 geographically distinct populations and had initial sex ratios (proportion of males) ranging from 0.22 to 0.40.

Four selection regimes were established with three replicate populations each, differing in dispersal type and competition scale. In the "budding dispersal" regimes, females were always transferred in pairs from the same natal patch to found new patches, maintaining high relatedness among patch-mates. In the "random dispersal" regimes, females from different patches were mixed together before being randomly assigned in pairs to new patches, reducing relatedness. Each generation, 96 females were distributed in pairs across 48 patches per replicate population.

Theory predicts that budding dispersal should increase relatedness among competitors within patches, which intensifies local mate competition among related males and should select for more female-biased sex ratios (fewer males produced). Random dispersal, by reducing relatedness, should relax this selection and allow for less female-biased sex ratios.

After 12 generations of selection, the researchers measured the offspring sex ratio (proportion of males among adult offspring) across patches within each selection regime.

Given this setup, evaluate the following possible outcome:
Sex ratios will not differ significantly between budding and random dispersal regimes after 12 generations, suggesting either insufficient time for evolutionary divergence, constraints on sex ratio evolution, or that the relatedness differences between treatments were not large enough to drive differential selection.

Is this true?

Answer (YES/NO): NO